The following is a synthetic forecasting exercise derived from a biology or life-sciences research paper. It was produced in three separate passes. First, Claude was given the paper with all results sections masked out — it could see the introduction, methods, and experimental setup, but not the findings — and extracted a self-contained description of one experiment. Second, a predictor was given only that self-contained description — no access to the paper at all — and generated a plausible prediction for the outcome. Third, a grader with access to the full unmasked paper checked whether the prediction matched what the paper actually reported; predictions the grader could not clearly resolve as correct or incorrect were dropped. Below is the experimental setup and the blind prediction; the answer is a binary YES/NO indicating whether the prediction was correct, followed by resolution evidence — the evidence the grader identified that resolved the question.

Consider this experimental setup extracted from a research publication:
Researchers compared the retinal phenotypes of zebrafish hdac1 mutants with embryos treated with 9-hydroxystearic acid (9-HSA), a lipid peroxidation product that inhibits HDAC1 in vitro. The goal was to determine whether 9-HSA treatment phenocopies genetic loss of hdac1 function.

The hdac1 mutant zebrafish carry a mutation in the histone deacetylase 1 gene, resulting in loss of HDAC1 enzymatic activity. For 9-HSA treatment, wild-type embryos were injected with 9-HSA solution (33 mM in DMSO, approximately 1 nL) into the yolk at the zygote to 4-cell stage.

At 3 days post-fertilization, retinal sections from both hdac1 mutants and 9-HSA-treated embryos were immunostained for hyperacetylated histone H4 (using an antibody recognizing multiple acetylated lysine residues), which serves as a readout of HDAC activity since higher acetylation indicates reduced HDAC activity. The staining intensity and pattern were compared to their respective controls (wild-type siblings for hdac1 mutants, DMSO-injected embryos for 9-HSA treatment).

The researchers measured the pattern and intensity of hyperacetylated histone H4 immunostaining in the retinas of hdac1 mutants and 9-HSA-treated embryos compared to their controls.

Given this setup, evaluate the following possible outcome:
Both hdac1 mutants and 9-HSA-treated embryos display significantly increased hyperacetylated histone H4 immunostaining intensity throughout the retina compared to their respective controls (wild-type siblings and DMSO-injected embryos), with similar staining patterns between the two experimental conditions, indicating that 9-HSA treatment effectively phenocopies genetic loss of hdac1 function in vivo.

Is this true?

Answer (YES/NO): YES